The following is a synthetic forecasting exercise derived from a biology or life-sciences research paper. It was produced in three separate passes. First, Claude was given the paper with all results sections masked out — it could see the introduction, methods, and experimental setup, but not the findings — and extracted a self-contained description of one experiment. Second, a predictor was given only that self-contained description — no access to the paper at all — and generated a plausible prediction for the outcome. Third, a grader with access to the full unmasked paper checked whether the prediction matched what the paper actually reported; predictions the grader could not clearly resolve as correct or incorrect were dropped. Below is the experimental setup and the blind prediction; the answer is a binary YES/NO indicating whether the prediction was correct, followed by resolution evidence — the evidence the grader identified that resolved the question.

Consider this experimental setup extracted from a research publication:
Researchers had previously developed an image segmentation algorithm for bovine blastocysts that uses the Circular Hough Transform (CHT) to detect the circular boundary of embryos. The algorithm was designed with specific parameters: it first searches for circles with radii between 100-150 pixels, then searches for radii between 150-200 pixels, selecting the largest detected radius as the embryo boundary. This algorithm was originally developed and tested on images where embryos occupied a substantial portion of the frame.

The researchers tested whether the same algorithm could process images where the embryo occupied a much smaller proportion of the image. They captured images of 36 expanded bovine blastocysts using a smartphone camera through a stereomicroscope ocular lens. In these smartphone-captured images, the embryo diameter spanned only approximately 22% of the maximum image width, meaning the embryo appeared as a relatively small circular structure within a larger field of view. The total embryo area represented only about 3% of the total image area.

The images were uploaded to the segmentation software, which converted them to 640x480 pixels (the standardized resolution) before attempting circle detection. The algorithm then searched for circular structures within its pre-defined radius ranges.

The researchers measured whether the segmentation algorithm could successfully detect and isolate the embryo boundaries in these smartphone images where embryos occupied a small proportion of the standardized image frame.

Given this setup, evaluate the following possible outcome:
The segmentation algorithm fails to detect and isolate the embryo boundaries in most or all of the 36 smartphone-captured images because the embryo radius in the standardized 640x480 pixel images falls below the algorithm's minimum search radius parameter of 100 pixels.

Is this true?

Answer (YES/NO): NO